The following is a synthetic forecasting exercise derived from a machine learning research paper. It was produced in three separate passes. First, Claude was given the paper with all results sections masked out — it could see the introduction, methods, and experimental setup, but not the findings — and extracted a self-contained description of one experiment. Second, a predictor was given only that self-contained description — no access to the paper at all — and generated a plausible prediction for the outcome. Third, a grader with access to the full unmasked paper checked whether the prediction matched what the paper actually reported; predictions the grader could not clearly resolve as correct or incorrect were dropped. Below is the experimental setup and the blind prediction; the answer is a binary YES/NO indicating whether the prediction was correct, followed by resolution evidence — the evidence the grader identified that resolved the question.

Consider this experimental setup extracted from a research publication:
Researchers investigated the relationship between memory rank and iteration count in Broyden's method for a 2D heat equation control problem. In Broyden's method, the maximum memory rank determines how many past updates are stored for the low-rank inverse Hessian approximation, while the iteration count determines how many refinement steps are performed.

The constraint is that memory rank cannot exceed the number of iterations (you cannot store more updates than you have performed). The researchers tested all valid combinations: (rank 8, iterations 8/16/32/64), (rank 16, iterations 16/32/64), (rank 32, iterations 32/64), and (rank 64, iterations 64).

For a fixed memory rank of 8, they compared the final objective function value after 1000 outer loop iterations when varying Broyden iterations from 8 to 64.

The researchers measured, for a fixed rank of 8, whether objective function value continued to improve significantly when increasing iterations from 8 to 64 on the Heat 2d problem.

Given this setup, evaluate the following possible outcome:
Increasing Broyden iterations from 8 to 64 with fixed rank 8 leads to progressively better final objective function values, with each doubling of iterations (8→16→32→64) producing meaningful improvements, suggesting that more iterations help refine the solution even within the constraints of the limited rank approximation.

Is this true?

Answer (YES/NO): NO